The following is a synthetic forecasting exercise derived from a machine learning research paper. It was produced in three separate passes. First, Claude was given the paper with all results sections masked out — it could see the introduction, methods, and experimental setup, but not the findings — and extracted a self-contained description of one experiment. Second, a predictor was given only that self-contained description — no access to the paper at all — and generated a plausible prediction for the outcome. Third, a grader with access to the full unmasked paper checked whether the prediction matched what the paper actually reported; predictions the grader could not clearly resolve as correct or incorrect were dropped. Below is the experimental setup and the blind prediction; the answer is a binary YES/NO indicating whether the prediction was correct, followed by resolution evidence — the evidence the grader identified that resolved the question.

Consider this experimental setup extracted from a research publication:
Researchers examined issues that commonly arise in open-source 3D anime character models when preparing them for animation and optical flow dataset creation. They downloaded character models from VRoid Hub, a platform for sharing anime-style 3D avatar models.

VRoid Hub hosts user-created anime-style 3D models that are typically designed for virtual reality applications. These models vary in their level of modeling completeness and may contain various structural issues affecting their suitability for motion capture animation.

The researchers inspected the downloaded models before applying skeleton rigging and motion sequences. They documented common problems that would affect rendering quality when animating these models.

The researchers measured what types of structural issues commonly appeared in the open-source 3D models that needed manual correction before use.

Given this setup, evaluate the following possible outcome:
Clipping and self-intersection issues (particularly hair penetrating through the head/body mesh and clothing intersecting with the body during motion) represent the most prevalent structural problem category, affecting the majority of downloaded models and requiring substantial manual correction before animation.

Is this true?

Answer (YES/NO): NO